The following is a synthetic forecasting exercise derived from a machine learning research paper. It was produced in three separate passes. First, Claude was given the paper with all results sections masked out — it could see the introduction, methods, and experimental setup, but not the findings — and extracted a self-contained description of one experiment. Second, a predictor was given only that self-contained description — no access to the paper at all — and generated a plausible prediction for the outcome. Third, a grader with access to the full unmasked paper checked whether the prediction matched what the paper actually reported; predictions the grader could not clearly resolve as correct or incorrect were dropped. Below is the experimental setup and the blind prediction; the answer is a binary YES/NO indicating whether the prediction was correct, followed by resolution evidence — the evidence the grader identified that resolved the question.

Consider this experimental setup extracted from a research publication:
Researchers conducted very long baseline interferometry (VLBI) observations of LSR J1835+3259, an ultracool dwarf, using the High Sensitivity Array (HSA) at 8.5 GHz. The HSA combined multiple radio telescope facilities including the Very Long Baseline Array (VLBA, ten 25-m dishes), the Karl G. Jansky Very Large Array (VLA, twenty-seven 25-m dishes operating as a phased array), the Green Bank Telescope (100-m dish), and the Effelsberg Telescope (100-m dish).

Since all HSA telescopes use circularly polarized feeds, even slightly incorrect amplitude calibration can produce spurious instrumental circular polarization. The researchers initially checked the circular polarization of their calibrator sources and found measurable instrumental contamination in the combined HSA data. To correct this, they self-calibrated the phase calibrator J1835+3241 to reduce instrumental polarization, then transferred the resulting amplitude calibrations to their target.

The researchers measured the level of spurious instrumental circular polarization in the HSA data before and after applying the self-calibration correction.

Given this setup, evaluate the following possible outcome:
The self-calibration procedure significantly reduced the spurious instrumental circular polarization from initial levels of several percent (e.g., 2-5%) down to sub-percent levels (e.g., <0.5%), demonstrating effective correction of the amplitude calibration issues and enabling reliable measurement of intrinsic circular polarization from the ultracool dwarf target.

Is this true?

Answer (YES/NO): NO